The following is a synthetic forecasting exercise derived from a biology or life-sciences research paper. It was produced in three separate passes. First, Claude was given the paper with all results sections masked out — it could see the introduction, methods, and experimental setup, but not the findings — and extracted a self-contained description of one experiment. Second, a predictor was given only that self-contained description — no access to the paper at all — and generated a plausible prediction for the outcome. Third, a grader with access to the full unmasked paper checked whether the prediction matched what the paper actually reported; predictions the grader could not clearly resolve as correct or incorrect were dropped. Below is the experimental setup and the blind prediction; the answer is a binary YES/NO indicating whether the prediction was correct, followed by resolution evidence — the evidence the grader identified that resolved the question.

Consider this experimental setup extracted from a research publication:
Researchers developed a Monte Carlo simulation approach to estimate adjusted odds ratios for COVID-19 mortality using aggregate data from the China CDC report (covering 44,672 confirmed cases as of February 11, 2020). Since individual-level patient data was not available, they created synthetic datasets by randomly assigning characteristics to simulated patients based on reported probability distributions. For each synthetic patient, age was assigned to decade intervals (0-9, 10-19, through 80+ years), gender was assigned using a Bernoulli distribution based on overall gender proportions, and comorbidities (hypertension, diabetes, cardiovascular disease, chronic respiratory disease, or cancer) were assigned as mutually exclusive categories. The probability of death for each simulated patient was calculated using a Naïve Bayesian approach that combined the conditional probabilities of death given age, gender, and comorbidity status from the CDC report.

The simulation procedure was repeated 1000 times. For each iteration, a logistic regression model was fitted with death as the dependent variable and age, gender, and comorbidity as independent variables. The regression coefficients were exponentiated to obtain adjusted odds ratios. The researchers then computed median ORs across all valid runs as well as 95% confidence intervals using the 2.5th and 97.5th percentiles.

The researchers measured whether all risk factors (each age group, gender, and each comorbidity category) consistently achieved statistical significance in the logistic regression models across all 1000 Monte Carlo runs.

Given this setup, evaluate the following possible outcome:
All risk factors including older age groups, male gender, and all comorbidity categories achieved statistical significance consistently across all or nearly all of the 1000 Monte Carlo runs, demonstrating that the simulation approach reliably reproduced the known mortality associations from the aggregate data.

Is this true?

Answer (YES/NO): NO